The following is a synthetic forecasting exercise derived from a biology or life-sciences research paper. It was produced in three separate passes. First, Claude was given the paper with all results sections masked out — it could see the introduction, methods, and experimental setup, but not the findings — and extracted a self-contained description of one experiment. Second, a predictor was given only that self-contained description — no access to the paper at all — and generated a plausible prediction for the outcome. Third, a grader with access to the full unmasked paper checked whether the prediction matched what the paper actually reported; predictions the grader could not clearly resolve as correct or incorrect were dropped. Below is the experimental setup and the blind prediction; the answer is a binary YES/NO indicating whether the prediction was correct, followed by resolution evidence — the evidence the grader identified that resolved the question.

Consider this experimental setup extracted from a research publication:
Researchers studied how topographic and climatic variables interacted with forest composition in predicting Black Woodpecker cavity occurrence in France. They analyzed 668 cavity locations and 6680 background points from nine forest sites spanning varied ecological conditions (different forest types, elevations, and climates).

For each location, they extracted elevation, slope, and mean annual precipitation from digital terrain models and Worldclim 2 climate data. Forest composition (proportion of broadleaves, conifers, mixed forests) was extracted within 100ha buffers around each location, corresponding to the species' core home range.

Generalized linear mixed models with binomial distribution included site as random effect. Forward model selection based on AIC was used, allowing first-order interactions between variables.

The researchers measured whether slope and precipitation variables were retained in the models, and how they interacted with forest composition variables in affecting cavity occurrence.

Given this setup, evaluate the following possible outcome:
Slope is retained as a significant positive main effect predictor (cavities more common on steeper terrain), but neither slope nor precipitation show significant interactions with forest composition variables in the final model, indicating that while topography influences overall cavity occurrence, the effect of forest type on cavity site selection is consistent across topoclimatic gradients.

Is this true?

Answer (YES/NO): NO